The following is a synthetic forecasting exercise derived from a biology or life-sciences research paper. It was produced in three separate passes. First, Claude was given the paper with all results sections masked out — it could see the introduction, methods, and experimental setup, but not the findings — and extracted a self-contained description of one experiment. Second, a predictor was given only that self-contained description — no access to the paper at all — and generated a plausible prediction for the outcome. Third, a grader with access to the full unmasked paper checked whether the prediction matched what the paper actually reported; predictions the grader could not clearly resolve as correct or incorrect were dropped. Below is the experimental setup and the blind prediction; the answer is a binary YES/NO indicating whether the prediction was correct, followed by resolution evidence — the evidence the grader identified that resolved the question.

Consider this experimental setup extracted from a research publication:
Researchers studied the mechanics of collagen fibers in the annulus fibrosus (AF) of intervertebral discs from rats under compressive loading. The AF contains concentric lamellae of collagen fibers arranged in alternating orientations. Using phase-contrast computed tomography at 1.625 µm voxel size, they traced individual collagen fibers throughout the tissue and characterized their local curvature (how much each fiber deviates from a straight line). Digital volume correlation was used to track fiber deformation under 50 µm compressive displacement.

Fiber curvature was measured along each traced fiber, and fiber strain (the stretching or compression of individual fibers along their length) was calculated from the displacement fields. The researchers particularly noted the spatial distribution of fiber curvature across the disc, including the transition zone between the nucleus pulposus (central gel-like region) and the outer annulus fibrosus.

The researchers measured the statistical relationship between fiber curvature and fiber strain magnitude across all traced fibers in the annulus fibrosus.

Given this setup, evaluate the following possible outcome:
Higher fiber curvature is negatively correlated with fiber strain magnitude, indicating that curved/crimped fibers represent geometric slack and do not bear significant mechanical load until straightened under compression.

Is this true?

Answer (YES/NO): NO